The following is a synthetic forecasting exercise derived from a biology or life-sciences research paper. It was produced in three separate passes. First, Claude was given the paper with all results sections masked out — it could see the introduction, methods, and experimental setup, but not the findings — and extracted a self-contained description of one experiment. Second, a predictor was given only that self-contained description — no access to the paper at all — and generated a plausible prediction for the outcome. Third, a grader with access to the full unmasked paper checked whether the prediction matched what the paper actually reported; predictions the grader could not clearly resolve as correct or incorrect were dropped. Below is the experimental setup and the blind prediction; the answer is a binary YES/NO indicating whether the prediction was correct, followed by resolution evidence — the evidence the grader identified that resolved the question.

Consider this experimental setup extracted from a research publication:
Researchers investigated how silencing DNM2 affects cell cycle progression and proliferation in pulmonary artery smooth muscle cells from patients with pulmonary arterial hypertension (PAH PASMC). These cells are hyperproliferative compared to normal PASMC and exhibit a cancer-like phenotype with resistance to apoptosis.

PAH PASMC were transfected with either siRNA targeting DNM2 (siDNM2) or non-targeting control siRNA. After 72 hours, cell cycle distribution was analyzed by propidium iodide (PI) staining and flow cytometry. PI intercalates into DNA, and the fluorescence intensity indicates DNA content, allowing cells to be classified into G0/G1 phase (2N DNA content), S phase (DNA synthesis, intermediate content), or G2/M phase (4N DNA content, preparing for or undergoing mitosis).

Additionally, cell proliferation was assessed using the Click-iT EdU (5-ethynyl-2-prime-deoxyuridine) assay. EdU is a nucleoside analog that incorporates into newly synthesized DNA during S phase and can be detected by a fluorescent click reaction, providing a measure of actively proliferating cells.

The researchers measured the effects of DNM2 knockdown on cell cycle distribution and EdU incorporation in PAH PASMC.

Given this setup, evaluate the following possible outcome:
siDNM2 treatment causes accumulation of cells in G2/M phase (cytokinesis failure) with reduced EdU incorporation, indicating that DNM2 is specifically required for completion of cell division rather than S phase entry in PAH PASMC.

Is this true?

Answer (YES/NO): NO